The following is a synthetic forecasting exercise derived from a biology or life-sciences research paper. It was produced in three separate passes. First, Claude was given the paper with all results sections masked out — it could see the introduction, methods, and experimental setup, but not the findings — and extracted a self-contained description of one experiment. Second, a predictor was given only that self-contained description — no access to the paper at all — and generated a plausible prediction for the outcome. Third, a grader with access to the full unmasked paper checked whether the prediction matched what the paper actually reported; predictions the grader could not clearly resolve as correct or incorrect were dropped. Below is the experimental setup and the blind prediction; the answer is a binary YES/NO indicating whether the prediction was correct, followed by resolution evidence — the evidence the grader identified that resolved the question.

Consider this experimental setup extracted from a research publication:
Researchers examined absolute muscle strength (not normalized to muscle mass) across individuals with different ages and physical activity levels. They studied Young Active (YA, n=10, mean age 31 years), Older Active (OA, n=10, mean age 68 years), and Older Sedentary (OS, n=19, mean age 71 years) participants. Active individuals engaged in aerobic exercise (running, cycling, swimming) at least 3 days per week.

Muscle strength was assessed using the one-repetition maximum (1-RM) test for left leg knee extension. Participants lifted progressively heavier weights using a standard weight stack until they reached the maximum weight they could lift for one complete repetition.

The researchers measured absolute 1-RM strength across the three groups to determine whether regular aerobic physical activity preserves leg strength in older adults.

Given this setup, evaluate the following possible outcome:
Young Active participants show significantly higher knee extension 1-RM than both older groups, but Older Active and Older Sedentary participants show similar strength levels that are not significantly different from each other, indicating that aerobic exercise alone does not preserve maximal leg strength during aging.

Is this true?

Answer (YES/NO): YES